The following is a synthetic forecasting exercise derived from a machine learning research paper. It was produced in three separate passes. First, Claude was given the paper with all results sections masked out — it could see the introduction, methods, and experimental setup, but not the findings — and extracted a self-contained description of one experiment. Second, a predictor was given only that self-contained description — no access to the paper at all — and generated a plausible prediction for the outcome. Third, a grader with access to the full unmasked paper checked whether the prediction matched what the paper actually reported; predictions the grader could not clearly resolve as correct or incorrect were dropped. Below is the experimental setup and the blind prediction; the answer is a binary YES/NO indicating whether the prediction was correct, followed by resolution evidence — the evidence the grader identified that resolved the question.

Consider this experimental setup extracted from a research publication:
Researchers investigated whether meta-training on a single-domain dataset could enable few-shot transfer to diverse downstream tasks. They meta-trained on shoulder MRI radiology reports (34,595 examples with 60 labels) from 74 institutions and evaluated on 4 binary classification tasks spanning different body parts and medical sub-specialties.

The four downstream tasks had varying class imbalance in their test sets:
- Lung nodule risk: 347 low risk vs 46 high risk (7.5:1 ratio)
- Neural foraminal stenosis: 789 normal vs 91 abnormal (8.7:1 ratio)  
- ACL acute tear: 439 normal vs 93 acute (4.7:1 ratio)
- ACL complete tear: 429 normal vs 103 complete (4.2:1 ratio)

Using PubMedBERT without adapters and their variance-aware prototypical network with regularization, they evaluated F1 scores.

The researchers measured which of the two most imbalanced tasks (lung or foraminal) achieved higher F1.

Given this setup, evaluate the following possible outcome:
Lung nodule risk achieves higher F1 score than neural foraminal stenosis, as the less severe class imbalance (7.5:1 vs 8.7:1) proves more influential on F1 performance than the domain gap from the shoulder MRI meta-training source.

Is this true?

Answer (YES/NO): NO